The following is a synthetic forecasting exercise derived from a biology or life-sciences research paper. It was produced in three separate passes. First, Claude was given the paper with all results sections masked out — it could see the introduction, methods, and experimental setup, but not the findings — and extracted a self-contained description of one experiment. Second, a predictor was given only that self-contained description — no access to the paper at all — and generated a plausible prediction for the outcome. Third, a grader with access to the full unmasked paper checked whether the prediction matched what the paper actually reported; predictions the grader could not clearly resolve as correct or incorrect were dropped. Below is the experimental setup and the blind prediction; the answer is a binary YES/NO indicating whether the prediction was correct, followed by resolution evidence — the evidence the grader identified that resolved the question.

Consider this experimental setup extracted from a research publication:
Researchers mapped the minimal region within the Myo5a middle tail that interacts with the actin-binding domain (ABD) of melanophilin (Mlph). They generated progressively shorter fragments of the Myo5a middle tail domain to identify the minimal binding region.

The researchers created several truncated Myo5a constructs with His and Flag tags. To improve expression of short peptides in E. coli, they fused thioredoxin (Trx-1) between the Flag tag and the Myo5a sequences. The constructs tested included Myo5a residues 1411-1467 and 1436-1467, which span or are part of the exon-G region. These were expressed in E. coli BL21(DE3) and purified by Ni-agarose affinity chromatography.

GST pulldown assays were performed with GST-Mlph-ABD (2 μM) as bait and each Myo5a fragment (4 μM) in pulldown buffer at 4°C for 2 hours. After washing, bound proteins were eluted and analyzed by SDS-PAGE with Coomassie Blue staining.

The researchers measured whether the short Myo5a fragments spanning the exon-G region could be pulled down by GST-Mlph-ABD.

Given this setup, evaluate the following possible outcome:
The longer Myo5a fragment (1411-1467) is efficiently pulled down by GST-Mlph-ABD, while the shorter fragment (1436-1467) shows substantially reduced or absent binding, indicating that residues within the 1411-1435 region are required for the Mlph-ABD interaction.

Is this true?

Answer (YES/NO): YES